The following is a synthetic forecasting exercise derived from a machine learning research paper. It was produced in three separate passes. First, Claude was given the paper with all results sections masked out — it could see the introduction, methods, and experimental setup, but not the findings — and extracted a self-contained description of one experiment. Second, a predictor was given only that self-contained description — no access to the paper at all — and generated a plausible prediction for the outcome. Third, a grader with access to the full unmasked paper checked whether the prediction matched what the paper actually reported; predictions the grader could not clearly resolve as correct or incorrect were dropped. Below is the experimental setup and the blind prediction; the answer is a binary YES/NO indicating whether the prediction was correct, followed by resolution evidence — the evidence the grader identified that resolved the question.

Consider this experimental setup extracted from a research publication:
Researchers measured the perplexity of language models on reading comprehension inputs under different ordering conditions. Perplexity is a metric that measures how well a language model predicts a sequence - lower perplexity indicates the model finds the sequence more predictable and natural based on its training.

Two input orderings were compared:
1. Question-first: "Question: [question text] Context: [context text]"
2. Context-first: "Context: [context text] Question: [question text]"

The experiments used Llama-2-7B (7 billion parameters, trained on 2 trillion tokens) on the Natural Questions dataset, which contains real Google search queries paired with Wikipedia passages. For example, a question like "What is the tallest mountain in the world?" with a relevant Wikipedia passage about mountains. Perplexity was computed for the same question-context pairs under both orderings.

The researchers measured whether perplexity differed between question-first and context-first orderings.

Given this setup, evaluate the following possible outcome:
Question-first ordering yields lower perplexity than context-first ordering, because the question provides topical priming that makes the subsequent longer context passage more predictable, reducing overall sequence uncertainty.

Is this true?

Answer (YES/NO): YES